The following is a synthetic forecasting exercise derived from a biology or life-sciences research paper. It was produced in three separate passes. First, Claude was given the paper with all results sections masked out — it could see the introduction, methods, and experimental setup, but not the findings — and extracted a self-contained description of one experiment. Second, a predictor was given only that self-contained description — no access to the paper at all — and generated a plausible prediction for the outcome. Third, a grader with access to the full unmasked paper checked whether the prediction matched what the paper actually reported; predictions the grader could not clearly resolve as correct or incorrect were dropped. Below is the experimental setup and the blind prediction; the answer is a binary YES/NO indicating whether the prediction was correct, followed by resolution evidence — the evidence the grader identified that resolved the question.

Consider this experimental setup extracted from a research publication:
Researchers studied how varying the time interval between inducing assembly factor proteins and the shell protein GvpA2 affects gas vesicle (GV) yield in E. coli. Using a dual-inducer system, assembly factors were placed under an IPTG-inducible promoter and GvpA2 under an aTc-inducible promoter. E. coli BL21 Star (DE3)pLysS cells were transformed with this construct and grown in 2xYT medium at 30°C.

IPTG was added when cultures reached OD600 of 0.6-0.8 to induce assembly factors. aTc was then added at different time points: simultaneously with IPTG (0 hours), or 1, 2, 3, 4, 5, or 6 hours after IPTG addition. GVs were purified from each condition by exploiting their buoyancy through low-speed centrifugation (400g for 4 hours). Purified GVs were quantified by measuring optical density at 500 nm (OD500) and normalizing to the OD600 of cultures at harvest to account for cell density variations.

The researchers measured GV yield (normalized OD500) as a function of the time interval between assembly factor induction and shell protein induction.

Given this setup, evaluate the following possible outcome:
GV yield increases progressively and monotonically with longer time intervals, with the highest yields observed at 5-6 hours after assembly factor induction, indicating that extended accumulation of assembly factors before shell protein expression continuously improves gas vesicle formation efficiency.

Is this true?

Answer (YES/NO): NO